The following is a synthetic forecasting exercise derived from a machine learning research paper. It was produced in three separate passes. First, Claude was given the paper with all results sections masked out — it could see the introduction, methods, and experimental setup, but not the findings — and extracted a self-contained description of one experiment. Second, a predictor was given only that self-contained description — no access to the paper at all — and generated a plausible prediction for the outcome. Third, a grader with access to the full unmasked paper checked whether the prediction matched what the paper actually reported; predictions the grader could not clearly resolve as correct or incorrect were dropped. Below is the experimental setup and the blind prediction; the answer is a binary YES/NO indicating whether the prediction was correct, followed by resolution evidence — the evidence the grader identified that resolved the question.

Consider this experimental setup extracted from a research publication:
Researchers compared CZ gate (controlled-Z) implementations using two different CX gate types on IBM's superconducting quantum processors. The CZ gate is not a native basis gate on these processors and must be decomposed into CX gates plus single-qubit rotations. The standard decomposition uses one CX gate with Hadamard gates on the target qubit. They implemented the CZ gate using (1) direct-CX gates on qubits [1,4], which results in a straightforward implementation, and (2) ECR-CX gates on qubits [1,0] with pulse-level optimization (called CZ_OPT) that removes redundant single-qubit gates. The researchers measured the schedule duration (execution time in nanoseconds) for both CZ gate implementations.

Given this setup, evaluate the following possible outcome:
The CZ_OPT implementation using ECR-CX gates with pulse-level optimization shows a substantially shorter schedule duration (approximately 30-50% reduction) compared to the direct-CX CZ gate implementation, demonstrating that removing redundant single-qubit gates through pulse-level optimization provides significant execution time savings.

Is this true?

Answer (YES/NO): NO